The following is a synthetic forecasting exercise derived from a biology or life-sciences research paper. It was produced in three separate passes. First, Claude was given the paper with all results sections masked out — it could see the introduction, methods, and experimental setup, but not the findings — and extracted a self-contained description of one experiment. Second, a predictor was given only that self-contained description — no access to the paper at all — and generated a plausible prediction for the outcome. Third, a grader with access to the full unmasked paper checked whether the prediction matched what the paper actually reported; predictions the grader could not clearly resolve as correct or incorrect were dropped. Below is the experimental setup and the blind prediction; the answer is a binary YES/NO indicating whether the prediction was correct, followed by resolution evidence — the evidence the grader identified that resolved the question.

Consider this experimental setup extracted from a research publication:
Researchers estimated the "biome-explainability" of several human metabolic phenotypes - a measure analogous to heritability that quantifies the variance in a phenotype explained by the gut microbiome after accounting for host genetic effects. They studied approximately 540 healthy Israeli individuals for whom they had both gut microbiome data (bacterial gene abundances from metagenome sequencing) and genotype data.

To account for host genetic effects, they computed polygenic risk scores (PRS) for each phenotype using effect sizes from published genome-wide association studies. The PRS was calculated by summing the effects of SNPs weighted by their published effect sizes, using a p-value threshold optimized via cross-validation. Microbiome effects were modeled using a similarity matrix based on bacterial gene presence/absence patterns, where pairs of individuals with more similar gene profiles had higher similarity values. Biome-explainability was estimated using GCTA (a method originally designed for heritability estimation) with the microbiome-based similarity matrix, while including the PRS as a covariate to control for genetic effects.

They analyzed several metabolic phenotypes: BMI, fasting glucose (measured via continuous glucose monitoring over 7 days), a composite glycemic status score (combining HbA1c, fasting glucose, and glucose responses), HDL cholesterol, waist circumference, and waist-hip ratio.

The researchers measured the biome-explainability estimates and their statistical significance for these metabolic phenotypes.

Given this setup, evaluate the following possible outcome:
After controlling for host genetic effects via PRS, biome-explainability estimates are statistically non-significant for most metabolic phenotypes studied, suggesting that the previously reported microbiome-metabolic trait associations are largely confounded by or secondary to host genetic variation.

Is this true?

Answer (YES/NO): NO